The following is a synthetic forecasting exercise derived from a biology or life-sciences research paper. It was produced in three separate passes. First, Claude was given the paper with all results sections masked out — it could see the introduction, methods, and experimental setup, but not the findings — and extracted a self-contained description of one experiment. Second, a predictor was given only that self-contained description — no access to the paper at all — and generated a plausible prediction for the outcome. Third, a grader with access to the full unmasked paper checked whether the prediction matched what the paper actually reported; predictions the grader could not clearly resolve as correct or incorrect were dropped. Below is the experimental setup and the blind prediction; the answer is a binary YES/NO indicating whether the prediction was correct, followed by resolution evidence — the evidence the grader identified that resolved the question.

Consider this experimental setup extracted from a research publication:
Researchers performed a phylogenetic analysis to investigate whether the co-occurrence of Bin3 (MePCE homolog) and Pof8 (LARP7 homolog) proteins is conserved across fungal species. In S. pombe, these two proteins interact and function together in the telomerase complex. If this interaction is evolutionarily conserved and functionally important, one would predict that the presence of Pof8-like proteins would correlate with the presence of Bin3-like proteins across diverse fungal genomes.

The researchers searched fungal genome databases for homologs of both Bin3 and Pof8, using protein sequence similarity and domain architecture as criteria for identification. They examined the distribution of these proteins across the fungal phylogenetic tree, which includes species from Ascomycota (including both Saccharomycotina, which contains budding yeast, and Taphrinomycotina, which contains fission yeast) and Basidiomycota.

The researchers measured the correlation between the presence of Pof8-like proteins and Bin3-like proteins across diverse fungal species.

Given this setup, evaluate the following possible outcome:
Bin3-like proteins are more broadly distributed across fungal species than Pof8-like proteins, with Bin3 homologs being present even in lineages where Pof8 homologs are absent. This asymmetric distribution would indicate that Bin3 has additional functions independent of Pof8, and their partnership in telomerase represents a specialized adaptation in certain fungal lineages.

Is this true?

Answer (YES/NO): YES